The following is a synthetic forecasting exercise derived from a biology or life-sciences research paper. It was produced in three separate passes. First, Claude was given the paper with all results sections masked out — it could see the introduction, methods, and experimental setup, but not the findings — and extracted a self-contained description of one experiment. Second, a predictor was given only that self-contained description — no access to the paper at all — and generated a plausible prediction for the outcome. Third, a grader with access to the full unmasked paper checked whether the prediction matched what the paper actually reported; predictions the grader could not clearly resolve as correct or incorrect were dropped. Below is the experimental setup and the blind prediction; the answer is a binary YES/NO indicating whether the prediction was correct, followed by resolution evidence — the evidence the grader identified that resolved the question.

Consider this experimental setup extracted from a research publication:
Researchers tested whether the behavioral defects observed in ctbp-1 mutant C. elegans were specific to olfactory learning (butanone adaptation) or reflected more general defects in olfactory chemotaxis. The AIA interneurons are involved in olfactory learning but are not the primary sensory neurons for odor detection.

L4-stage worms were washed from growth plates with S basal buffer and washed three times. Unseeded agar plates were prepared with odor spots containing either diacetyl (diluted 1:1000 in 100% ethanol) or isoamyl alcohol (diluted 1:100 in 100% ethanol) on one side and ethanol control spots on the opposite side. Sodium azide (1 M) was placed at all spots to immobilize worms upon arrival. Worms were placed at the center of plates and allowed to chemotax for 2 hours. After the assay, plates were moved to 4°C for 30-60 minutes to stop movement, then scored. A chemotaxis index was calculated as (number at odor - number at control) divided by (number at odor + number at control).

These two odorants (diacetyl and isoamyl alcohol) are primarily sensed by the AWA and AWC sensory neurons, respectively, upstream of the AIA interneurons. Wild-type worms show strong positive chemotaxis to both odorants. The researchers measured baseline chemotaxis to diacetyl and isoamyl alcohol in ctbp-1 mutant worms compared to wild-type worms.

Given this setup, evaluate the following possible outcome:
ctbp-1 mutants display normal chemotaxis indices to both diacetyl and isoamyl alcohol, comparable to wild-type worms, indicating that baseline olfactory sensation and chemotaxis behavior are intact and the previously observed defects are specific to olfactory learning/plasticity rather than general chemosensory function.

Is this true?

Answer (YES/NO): NO